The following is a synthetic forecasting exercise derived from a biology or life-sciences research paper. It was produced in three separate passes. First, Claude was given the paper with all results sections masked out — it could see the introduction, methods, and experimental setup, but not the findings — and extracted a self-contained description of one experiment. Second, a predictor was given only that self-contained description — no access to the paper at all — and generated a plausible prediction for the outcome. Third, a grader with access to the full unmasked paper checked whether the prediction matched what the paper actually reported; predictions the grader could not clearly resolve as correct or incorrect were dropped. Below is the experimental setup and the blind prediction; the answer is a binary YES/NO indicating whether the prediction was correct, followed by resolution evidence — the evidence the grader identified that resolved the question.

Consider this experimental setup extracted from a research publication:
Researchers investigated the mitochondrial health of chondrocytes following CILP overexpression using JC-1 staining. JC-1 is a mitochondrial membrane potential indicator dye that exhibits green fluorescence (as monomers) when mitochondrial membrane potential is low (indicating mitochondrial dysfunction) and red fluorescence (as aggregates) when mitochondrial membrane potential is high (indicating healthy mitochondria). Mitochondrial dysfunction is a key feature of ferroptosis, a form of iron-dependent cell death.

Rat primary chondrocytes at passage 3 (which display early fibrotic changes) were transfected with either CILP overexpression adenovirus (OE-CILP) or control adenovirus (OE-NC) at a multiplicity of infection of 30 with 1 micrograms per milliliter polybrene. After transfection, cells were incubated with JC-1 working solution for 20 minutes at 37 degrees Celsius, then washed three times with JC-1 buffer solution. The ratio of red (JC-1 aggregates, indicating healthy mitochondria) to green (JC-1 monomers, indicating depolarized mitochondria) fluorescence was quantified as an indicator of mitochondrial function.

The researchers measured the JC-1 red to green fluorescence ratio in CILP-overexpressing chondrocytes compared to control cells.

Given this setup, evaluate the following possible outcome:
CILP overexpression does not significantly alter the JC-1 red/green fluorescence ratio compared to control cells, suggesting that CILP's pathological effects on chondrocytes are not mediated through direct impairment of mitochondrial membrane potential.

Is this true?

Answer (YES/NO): NO